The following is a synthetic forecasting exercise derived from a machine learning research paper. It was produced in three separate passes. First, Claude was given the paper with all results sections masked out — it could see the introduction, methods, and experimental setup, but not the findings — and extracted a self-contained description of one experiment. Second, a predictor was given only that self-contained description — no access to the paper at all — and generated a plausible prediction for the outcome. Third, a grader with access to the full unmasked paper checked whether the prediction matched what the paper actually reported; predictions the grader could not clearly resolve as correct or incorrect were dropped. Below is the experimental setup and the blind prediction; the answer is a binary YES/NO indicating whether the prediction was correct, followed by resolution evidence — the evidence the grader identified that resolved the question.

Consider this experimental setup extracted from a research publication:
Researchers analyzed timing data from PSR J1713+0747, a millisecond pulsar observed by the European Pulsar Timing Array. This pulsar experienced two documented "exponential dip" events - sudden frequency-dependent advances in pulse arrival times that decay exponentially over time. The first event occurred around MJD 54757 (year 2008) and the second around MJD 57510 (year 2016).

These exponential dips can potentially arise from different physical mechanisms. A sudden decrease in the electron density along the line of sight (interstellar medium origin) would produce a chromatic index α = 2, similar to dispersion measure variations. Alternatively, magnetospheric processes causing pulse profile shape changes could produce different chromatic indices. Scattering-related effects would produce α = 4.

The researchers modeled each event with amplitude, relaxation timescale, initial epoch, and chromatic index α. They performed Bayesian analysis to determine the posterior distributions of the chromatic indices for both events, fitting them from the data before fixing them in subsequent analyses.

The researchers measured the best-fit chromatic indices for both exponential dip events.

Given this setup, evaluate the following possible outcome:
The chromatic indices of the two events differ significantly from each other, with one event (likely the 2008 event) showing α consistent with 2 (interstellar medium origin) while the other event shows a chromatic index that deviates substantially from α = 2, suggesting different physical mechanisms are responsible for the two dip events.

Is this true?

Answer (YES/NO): NO